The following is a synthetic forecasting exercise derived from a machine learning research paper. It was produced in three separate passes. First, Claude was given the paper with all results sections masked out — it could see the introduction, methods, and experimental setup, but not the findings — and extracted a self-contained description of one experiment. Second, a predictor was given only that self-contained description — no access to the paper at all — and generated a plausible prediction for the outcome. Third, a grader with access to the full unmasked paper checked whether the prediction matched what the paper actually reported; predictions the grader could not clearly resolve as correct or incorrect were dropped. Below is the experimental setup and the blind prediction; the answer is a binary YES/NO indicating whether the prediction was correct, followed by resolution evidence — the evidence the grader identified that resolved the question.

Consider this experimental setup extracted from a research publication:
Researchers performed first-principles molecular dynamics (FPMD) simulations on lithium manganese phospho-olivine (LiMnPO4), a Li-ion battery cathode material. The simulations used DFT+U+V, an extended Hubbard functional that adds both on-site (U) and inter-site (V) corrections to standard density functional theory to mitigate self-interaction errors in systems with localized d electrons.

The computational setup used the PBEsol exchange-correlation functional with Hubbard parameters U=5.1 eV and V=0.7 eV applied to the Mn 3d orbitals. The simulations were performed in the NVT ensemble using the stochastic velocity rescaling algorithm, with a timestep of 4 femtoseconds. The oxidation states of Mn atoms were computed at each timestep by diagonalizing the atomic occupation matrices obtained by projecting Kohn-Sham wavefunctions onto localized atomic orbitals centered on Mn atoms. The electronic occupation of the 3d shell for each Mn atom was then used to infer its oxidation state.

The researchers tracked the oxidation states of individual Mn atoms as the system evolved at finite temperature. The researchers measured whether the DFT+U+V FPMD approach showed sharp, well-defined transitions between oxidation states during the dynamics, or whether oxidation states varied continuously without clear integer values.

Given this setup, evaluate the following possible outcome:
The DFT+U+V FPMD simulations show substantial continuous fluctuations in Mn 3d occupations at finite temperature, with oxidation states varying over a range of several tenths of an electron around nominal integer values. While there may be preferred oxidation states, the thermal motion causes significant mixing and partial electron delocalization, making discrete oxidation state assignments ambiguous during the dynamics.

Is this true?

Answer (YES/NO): NO